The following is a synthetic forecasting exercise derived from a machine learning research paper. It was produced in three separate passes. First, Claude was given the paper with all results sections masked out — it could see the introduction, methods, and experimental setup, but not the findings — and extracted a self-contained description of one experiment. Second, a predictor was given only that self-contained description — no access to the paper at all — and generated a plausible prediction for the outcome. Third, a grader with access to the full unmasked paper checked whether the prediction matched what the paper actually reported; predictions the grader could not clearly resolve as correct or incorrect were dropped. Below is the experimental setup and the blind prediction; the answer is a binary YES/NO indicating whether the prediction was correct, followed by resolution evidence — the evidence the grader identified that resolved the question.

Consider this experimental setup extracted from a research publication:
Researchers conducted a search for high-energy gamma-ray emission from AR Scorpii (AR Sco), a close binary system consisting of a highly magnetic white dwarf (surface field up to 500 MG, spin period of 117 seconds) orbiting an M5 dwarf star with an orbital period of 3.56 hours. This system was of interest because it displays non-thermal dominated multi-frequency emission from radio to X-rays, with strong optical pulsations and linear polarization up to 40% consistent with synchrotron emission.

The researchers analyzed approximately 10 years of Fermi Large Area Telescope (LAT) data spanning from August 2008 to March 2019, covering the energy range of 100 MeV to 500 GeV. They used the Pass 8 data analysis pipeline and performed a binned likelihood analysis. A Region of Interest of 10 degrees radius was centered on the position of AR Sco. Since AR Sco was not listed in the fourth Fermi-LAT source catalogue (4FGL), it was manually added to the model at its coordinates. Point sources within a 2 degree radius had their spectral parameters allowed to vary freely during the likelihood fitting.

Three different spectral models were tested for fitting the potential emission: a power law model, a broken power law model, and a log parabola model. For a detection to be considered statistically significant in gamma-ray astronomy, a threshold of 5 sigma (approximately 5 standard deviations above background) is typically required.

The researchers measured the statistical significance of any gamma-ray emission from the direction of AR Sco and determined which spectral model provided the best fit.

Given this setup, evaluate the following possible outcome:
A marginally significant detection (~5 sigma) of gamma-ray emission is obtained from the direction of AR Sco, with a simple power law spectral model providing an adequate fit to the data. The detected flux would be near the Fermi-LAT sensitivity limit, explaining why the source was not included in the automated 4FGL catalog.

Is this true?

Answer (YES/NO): NO